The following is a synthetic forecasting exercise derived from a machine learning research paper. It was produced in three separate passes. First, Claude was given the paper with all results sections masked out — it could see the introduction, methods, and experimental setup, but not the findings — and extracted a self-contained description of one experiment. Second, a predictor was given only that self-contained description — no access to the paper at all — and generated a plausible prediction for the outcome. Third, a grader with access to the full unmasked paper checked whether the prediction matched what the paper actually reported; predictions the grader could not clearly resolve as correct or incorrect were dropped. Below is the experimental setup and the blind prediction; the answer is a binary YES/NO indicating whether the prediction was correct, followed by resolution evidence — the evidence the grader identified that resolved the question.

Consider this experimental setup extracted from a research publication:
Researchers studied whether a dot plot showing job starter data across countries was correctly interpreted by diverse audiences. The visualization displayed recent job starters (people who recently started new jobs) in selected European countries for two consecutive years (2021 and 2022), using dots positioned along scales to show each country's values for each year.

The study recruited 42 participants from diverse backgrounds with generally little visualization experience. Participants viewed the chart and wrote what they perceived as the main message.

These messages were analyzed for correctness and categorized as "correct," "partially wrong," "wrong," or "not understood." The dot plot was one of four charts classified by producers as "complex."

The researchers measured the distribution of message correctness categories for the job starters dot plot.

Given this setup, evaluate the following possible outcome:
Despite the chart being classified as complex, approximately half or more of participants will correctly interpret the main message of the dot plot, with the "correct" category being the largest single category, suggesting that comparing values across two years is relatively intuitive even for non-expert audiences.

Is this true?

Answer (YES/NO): YES